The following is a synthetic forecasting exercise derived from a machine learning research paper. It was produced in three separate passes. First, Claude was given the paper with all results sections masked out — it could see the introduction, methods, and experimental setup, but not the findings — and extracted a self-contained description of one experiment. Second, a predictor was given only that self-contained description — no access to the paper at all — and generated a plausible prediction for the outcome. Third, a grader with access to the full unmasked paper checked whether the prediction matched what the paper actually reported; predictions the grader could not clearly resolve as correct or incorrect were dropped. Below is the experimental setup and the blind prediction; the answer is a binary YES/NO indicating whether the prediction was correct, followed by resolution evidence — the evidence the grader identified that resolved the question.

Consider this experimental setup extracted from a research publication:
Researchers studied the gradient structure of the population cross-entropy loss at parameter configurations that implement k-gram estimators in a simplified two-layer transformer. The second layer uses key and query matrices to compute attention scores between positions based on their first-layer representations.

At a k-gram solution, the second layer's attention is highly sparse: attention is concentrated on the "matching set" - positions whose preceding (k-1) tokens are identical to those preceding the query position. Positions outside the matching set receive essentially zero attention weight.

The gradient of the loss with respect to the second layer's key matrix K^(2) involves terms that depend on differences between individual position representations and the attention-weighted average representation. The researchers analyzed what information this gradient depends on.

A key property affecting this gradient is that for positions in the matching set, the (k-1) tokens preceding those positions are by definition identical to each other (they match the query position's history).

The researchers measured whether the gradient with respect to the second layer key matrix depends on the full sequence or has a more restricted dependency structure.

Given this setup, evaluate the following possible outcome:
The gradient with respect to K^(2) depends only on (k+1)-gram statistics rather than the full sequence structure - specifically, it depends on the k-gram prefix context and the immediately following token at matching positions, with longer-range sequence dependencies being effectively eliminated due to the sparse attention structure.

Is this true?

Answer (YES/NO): NO